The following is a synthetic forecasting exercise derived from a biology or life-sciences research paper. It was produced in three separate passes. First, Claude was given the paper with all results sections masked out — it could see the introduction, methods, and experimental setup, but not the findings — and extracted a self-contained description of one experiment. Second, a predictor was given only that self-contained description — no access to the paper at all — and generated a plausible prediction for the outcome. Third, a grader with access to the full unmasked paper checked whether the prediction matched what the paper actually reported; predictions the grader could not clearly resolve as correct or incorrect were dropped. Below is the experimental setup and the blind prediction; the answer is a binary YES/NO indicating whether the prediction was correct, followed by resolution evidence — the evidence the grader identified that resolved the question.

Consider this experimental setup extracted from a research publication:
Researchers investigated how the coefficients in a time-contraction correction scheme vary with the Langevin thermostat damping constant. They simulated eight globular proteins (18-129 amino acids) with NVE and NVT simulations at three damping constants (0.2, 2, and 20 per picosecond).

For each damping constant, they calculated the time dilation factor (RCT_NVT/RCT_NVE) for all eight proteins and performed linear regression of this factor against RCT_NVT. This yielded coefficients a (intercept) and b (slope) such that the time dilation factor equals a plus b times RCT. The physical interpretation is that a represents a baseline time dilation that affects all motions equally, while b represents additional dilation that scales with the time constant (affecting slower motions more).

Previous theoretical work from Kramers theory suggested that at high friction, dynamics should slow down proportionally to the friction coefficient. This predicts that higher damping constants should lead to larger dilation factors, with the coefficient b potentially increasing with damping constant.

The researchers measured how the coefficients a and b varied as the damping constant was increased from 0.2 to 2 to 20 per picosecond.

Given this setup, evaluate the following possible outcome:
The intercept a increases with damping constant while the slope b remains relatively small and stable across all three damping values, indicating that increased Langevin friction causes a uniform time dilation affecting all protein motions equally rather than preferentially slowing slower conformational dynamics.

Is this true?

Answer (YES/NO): NO